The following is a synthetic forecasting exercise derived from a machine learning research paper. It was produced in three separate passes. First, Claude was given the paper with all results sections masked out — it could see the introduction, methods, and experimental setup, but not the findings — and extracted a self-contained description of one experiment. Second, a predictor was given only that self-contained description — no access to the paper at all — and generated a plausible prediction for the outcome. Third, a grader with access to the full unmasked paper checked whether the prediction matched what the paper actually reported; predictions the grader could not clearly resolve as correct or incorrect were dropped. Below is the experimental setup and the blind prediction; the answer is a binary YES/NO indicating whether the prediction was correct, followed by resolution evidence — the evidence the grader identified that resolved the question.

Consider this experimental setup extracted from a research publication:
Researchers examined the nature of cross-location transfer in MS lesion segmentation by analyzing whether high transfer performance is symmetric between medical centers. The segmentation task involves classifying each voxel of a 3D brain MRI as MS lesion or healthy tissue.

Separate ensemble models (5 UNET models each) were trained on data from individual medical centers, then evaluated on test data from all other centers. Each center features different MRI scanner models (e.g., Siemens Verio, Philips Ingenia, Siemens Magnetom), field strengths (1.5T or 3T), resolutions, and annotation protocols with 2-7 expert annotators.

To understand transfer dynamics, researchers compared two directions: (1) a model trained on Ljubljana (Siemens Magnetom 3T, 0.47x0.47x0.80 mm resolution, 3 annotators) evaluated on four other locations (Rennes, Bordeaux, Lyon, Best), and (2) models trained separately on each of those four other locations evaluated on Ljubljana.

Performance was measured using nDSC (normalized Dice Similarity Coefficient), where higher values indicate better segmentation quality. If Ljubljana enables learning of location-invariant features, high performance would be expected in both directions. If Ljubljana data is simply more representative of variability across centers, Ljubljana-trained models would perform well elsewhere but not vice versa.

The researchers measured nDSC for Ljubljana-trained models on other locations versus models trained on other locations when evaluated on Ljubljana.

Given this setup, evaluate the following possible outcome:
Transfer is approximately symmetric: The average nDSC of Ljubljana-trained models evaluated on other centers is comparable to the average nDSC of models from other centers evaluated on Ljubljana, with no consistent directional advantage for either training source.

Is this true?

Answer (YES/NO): NO